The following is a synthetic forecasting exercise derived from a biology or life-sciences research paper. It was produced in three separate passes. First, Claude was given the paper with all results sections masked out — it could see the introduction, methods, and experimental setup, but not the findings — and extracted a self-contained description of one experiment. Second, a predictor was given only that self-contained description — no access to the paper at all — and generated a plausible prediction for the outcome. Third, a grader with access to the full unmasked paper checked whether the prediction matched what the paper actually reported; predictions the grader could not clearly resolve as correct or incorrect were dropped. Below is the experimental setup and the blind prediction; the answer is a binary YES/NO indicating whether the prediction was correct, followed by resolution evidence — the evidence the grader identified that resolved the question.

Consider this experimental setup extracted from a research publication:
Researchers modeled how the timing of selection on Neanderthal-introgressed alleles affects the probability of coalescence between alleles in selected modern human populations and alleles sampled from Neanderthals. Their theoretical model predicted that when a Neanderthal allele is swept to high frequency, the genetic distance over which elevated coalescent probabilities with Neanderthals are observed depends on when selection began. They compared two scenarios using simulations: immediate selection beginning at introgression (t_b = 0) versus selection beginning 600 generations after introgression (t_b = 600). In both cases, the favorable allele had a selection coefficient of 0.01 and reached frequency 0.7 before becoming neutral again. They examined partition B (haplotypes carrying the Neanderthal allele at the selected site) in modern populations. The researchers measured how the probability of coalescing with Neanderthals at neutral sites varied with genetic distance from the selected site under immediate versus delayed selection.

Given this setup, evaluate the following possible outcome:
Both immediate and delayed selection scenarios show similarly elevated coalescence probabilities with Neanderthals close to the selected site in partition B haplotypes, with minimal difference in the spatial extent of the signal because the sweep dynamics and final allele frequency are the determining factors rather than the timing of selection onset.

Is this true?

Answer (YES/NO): NO